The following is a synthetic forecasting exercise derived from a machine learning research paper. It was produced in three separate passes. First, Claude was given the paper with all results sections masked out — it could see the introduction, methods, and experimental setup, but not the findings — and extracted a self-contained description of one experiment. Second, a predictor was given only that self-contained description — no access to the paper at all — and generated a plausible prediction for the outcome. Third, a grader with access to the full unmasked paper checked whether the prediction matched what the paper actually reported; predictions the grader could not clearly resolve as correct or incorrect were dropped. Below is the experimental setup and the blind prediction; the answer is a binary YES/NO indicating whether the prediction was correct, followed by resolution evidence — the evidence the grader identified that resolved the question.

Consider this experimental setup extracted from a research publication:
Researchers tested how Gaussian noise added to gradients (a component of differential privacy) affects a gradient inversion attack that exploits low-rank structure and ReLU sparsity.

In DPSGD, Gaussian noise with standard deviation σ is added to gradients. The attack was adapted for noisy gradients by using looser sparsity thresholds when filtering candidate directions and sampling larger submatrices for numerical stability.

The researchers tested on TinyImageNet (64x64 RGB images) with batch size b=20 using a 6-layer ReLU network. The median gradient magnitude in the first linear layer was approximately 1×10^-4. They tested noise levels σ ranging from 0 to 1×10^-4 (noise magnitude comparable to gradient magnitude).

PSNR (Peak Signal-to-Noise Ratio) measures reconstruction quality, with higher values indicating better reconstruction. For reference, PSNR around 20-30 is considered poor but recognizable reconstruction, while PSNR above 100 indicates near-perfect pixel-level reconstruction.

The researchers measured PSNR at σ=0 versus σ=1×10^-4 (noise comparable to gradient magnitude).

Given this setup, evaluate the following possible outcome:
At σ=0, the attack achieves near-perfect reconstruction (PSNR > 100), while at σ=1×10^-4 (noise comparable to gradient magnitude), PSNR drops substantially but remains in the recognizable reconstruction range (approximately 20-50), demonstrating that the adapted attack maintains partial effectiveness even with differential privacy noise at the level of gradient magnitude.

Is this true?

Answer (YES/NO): YES